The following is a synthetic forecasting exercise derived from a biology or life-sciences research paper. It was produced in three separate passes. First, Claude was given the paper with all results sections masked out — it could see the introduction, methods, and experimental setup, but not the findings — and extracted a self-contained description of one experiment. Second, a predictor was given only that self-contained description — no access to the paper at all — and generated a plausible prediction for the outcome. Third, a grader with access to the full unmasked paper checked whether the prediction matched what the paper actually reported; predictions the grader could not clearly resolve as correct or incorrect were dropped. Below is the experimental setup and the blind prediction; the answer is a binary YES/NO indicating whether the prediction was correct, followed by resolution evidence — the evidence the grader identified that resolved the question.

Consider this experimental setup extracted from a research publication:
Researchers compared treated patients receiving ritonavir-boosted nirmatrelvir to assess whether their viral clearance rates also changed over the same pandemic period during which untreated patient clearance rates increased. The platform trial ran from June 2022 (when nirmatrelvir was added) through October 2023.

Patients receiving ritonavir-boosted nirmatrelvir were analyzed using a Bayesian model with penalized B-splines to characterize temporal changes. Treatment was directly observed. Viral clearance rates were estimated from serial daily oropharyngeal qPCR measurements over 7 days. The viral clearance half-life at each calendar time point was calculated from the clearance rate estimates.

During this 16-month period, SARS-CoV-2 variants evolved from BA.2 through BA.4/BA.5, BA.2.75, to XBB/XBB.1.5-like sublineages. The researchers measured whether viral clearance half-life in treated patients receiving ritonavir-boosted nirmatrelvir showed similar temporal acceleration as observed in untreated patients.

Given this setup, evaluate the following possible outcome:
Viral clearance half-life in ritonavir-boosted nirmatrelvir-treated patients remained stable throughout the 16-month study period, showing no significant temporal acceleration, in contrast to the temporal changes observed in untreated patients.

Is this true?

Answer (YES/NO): NO